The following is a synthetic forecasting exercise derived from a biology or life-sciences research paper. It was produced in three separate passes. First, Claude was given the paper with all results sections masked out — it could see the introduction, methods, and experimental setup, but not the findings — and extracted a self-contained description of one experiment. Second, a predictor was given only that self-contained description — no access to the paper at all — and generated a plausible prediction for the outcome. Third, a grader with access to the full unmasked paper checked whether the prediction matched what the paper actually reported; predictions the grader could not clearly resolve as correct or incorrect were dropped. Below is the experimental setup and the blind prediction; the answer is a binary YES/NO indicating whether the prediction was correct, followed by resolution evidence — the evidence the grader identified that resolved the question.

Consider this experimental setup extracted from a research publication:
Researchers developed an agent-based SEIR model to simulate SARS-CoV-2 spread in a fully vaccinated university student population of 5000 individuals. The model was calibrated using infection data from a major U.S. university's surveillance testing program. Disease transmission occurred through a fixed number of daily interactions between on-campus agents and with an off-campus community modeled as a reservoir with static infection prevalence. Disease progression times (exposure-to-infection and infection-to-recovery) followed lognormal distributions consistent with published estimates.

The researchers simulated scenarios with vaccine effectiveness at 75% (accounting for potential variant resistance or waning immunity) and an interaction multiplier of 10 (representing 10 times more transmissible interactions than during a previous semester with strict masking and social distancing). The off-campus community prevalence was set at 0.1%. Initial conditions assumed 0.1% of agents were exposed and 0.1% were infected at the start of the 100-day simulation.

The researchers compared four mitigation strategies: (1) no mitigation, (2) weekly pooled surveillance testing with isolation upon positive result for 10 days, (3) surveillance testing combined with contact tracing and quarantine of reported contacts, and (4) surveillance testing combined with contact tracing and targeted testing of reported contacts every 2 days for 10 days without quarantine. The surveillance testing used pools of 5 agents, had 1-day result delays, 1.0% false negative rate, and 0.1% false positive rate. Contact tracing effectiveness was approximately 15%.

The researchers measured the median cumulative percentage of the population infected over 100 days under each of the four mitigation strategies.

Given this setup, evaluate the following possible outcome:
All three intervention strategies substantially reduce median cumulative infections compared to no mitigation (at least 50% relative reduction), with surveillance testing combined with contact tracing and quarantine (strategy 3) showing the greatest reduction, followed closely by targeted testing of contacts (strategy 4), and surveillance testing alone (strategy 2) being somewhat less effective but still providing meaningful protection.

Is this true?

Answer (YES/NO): NO